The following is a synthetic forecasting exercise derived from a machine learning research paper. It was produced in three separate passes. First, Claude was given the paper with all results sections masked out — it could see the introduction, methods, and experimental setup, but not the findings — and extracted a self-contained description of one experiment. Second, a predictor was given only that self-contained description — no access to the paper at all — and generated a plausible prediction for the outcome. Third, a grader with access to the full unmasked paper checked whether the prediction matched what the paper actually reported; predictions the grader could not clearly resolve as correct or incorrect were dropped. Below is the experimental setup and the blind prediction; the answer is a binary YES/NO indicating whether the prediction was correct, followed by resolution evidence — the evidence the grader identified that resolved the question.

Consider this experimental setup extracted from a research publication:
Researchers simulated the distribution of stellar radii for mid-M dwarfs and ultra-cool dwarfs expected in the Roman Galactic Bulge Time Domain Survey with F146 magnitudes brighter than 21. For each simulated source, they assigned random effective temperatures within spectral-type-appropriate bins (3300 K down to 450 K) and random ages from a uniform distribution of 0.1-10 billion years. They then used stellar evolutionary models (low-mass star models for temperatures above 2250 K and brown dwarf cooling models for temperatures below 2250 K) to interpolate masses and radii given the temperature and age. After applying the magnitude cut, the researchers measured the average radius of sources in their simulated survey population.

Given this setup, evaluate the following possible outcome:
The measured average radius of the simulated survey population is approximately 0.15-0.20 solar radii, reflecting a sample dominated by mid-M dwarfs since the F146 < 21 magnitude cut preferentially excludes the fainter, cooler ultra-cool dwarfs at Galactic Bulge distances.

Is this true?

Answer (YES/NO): YES